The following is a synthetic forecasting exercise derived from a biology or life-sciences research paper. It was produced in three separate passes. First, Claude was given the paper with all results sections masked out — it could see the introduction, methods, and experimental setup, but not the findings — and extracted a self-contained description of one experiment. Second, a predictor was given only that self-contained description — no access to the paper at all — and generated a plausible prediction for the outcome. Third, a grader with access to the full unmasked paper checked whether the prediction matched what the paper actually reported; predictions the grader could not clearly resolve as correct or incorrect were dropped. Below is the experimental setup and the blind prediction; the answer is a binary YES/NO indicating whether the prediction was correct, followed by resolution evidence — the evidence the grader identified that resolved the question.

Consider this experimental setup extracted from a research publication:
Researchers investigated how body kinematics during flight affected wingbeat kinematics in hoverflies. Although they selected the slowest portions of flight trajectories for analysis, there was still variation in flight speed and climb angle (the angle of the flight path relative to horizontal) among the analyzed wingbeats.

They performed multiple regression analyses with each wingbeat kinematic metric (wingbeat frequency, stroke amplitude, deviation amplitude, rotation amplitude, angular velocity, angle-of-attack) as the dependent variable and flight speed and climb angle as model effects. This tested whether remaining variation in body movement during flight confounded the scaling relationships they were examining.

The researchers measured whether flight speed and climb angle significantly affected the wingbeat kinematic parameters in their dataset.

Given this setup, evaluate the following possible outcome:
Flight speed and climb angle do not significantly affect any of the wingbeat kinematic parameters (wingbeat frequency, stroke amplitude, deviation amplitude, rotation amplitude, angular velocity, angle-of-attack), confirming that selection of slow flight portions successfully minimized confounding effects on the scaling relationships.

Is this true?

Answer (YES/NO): NO